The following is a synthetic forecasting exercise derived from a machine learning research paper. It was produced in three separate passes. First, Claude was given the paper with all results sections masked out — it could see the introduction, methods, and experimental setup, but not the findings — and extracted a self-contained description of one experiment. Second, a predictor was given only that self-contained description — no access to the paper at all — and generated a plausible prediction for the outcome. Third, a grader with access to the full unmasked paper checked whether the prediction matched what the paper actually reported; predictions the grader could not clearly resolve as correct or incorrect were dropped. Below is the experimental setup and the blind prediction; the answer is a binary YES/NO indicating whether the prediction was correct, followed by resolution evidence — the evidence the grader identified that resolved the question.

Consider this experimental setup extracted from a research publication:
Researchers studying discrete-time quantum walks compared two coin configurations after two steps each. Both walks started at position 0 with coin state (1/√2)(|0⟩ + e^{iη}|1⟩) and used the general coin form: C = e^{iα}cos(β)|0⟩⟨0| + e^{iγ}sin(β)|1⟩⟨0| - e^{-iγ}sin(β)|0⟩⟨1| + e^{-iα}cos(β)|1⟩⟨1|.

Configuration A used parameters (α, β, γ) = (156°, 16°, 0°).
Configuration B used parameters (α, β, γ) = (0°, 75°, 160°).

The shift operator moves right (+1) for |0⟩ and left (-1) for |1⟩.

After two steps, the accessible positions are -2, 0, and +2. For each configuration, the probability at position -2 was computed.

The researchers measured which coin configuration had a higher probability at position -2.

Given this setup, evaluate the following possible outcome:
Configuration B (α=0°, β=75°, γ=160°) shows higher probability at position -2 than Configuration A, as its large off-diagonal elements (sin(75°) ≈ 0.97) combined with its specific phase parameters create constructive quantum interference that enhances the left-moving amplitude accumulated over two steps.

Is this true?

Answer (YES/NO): NO